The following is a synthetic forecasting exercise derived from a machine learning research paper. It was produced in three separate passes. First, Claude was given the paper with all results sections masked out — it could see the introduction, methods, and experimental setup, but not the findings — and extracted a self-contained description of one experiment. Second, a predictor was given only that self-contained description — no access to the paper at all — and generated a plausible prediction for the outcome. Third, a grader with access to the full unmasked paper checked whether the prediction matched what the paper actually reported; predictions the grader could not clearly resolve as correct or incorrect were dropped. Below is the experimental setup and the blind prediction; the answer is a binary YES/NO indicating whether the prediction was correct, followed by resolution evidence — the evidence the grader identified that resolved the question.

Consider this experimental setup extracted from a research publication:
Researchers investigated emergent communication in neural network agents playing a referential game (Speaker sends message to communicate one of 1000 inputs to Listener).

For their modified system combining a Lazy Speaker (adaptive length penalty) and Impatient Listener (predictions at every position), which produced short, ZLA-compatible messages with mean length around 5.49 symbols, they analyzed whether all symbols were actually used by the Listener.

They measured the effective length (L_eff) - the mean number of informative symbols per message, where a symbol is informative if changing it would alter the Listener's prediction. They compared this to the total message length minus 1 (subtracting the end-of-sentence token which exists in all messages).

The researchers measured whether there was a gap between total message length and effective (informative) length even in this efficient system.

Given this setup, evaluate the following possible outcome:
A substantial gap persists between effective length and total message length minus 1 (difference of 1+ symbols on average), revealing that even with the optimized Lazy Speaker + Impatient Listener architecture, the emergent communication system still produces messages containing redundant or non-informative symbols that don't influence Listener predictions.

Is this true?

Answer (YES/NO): YES